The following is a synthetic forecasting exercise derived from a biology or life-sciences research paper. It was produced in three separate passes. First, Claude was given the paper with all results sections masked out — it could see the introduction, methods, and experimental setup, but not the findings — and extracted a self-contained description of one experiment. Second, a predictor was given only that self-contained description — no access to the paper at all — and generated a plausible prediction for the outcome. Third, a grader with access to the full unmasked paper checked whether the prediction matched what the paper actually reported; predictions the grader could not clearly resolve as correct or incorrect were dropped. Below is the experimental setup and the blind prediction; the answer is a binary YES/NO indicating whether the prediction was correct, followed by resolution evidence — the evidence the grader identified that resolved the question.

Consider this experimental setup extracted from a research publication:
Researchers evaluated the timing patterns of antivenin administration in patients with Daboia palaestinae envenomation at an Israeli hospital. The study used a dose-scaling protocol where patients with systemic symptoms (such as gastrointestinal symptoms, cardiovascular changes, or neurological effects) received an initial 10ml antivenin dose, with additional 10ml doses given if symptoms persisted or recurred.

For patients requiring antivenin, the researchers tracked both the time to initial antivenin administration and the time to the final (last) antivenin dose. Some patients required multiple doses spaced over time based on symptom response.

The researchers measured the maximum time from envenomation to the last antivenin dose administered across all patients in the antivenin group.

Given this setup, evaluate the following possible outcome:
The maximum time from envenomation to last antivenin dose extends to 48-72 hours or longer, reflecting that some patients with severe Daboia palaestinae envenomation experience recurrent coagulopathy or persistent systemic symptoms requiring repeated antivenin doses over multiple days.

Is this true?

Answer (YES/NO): YES